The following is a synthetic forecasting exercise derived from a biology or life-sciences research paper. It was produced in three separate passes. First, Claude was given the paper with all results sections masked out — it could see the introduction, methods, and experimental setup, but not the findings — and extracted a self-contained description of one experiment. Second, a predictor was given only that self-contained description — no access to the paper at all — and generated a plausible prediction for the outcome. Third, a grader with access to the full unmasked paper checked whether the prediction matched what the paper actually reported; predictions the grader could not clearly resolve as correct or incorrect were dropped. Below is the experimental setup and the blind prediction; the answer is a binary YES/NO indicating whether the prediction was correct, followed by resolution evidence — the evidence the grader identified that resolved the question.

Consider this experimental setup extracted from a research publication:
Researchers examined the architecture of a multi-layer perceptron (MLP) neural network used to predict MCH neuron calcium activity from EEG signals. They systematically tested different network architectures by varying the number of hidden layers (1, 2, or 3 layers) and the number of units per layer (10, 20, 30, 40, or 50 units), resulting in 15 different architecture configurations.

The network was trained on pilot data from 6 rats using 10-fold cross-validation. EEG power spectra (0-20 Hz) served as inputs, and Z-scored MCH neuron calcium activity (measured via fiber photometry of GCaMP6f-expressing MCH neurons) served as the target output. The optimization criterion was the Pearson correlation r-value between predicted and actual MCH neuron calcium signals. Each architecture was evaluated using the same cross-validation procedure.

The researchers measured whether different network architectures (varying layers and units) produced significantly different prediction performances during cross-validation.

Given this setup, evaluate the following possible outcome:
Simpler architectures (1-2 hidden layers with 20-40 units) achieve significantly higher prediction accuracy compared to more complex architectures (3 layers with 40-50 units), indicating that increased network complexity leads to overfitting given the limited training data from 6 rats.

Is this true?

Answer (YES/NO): NO